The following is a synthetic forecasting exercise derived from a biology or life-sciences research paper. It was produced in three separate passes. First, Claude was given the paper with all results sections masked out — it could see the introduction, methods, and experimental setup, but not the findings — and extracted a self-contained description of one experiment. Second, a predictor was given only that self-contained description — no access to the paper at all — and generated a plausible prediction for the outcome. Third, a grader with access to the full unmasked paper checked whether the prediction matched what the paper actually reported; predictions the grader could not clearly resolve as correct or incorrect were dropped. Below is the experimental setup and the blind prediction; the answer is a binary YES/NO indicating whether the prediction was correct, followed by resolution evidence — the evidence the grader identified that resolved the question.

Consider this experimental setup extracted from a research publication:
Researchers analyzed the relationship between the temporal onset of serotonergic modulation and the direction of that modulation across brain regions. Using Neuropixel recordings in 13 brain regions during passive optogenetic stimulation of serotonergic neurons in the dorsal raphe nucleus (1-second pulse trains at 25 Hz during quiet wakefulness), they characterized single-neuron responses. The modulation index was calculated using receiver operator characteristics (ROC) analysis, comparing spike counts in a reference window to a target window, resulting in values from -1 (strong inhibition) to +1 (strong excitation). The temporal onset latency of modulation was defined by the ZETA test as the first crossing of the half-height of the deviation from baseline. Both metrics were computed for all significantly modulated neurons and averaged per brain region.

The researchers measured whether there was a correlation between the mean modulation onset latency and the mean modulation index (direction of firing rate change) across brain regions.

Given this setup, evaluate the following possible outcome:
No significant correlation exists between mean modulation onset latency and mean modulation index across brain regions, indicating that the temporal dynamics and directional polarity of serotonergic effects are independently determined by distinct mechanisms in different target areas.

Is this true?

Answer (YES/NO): NO